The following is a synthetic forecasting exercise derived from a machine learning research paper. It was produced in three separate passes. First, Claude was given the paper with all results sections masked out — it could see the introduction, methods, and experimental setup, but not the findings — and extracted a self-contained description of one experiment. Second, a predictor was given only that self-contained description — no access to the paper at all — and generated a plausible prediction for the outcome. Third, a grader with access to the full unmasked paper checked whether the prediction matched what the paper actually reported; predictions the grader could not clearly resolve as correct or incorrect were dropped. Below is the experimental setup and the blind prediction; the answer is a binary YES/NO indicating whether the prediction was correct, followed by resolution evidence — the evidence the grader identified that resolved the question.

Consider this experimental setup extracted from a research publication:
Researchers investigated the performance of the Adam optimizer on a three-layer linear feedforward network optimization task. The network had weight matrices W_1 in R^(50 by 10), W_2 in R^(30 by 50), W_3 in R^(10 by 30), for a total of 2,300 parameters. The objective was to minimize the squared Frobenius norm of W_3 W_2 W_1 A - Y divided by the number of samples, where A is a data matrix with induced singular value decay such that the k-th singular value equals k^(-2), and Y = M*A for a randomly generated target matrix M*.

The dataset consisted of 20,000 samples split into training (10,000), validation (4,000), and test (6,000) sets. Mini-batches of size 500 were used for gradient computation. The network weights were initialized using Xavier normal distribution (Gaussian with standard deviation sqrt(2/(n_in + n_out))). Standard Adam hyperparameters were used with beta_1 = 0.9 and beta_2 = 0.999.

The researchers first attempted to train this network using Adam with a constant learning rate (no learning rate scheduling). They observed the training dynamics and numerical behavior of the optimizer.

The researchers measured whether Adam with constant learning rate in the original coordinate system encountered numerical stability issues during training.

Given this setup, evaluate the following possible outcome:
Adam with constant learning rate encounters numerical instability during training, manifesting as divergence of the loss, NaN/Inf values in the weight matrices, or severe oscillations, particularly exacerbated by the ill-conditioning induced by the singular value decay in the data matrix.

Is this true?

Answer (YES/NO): NO